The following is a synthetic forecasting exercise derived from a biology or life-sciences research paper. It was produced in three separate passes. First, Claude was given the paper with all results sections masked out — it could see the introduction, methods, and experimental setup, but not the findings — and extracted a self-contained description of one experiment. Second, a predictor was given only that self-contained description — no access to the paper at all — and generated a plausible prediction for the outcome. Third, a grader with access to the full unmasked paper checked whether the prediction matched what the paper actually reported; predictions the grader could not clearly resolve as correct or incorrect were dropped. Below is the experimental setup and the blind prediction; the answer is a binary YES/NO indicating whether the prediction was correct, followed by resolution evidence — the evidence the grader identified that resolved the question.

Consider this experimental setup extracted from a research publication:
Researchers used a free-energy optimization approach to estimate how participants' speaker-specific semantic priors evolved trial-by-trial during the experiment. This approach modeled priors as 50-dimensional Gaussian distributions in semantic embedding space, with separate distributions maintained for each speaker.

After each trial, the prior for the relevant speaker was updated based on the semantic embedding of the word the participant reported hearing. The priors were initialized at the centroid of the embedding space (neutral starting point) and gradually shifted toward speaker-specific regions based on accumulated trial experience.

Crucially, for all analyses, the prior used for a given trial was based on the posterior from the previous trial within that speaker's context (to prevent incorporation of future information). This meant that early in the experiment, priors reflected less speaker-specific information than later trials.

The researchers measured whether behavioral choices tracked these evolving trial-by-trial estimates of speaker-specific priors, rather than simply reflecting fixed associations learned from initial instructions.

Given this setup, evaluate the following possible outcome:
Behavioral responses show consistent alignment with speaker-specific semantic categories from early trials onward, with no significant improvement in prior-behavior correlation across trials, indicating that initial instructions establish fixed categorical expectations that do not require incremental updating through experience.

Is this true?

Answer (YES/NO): NO